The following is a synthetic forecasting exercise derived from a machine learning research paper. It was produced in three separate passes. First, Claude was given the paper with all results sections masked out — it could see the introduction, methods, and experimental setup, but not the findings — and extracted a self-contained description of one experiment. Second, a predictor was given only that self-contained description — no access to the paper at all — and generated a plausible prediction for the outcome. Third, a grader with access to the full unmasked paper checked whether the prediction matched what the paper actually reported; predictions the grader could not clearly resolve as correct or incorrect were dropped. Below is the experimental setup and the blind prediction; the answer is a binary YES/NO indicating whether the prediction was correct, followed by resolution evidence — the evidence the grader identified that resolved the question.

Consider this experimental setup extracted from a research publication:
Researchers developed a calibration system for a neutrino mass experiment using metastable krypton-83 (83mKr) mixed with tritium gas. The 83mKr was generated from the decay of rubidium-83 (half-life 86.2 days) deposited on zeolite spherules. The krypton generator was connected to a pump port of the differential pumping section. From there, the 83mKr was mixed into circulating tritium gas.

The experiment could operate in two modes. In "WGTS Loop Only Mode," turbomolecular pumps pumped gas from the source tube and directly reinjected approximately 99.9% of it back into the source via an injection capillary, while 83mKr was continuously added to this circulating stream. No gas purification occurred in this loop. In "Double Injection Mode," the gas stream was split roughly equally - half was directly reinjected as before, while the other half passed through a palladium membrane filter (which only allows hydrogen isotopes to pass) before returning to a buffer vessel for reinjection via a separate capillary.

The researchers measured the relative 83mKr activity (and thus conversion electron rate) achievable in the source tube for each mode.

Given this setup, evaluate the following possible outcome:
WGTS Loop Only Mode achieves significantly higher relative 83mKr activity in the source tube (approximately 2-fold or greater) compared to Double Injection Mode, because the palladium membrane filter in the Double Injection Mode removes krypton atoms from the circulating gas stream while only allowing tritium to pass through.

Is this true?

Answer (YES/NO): YES